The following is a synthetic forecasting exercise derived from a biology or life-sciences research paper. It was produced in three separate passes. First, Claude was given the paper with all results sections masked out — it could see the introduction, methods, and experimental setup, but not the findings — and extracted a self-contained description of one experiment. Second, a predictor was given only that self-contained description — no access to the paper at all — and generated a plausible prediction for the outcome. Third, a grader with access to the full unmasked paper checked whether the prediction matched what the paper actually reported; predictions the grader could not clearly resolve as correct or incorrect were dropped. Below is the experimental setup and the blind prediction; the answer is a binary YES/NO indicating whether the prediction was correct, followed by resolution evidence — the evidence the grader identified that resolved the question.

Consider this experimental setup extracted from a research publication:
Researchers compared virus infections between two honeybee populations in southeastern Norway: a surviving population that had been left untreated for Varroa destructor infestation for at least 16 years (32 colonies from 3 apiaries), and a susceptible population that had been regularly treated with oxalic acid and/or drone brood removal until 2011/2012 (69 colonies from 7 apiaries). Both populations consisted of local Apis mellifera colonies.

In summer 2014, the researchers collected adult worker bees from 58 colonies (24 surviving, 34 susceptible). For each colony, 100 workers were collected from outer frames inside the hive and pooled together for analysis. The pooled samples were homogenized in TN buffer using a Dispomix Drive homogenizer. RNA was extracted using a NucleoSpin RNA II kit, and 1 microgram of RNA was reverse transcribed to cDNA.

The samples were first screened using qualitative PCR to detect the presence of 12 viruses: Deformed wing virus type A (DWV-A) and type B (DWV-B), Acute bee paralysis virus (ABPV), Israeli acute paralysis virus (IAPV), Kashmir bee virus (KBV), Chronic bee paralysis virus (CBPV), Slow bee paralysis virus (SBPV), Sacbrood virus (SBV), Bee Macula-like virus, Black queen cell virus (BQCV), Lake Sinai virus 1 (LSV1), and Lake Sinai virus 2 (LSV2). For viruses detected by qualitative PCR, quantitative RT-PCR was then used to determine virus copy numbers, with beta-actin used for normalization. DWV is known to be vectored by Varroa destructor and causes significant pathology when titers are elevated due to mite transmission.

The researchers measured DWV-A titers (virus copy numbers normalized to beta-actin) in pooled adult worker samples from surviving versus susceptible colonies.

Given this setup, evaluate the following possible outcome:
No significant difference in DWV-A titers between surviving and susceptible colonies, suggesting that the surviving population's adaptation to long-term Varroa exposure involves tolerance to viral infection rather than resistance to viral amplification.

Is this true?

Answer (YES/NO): YES